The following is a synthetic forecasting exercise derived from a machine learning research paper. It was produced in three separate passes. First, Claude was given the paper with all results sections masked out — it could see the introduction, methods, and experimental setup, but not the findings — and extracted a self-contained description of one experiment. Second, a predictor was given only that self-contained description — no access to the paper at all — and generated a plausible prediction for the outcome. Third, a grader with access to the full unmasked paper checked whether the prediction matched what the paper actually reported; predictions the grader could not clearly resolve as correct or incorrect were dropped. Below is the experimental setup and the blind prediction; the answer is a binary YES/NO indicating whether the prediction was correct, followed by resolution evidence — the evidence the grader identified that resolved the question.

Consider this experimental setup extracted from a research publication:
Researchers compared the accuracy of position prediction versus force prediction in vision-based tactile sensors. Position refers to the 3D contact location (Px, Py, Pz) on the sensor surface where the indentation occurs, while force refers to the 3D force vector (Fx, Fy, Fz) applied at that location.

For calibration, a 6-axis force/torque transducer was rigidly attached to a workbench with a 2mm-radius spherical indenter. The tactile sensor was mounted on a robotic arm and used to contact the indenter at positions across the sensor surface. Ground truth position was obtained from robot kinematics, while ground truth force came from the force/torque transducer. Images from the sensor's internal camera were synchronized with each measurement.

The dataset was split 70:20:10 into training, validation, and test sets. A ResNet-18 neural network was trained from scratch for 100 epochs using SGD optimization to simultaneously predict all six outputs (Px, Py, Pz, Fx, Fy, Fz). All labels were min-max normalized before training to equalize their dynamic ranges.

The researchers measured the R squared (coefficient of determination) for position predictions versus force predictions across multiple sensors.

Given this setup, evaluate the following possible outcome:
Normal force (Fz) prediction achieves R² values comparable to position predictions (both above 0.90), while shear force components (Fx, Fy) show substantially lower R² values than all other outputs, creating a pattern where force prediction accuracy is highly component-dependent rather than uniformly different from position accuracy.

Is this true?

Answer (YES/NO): NO